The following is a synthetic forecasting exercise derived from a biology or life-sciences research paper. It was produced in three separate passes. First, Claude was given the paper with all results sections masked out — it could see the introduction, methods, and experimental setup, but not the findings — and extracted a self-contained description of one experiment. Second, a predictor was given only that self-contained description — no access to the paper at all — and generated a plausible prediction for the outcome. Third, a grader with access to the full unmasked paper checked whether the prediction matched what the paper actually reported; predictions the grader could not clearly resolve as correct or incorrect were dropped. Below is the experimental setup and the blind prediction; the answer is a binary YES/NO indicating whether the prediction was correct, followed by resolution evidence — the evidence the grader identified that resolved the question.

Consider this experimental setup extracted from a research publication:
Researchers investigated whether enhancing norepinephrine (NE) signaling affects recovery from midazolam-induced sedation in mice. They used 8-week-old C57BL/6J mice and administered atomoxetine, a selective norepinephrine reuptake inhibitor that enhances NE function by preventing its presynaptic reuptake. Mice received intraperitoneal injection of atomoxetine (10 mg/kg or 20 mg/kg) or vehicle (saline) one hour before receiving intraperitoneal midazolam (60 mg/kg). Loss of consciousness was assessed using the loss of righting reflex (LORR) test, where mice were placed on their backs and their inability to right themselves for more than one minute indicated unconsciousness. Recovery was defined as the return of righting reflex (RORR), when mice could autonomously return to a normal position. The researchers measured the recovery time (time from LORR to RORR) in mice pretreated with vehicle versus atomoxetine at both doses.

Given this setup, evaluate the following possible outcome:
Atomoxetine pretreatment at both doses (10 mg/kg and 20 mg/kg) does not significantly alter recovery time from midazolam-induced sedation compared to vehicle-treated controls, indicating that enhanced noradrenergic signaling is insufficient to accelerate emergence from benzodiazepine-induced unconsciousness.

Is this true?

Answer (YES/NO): NO